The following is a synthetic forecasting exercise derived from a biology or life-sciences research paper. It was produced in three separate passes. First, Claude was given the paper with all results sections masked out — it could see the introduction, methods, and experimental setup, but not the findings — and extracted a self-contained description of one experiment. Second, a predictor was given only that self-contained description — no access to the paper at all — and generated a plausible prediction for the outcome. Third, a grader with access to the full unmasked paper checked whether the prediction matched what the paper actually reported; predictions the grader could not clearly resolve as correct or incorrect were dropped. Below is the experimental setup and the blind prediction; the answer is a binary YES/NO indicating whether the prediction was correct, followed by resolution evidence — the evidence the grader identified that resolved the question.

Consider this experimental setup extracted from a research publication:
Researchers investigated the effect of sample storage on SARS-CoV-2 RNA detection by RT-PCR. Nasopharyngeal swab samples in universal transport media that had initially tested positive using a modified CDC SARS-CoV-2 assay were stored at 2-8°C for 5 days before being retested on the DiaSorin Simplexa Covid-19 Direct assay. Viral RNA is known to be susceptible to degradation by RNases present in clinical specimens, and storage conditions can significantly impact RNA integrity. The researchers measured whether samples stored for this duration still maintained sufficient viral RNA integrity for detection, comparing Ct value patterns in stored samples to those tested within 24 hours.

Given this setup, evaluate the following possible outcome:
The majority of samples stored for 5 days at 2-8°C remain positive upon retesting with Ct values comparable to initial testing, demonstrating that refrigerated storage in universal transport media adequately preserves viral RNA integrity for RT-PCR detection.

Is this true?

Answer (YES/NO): NO